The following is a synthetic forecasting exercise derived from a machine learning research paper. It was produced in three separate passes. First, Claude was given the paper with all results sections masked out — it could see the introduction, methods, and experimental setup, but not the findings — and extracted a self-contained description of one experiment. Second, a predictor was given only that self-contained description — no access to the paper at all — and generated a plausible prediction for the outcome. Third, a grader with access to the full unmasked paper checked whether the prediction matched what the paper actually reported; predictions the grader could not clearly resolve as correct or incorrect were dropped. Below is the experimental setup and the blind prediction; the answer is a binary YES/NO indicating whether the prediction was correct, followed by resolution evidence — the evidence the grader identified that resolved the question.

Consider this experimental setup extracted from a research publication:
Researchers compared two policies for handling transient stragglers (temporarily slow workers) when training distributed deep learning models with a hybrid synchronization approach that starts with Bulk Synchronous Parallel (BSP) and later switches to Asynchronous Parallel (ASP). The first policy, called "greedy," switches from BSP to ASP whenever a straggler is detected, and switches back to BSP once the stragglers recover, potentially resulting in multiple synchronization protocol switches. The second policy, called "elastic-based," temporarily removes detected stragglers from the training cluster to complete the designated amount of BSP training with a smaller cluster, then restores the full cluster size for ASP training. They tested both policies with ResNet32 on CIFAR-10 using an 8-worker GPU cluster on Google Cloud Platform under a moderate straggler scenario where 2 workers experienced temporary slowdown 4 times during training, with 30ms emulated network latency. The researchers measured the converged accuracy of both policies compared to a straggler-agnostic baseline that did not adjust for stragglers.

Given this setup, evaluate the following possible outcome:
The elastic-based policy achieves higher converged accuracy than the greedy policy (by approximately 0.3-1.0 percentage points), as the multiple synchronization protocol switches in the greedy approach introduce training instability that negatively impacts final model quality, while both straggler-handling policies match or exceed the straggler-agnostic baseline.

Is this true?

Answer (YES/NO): NO